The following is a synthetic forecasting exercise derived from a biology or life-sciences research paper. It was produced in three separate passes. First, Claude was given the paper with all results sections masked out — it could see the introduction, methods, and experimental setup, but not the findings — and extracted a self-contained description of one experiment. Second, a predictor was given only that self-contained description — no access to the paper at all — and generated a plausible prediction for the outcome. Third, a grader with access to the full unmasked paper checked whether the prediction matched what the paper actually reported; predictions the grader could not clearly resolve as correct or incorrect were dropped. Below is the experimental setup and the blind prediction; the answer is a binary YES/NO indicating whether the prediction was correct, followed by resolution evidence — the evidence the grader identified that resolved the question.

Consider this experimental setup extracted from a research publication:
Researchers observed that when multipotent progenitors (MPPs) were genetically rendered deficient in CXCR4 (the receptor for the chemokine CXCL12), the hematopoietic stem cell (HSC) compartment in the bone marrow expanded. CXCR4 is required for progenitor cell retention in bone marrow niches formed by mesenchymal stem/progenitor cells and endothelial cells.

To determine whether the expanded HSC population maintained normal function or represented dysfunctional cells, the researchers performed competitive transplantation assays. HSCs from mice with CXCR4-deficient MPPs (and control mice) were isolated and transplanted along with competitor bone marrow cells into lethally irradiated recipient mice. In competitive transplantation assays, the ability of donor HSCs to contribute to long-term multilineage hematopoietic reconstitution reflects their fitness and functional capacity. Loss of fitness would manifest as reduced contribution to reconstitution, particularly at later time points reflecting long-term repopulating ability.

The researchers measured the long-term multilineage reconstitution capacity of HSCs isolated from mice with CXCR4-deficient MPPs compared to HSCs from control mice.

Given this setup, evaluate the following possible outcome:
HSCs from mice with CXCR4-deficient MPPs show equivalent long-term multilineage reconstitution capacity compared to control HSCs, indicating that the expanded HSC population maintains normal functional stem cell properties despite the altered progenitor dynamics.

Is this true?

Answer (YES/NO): YES